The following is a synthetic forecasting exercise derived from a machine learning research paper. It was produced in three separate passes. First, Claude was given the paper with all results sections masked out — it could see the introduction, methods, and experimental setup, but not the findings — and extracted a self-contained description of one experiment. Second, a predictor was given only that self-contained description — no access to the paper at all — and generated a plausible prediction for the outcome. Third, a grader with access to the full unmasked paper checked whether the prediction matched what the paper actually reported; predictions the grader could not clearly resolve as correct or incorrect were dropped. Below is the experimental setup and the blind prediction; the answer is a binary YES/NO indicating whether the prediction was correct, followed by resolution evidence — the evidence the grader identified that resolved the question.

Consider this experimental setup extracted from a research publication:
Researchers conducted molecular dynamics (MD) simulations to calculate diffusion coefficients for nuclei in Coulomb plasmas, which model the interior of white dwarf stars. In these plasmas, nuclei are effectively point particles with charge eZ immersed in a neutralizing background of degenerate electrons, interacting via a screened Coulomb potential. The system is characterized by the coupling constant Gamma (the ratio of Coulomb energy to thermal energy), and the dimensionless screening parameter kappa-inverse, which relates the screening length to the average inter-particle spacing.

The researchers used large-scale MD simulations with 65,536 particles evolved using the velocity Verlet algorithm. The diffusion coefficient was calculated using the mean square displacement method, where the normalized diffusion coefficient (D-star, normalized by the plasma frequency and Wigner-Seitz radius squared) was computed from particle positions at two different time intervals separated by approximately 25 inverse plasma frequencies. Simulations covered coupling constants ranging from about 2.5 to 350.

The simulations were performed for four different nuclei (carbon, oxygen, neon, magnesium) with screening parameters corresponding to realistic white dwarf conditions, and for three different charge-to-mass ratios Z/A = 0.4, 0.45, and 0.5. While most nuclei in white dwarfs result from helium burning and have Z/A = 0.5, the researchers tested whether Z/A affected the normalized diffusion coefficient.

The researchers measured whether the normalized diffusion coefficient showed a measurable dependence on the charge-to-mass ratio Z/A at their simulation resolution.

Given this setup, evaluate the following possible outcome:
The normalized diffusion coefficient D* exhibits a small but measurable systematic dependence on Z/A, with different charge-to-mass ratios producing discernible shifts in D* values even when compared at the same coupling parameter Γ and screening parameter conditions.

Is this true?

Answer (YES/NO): NO